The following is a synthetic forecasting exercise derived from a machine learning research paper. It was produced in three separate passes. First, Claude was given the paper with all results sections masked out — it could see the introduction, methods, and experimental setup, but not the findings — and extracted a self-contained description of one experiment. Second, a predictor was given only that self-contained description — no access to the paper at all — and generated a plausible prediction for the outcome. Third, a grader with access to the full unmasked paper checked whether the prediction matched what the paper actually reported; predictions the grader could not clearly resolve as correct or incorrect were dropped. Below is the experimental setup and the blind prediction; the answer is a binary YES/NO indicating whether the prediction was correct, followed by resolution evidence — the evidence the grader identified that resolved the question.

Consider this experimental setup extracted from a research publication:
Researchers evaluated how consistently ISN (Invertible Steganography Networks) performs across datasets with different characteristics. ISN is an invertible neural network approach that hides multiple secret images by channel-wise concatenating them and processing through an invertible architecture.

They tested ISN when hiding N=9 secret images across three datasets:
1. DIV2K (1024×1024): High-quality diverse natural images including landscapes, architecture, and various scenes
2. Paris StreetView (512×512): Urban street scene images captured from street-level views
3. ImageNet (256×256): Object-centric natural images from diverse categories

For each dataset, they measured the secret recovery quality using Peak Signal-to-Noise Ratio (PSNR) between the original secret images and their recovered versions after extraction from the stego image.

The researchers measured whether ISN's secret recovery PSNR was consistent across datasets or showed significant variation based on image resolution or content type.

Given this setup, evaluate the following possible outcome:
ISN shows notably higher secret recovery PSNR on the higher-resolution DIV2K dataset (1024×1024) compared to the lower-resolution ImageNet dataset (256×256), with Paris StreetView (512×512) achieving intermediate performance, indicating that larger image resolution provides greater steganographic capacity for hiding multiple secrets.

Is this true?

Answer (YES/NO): NO